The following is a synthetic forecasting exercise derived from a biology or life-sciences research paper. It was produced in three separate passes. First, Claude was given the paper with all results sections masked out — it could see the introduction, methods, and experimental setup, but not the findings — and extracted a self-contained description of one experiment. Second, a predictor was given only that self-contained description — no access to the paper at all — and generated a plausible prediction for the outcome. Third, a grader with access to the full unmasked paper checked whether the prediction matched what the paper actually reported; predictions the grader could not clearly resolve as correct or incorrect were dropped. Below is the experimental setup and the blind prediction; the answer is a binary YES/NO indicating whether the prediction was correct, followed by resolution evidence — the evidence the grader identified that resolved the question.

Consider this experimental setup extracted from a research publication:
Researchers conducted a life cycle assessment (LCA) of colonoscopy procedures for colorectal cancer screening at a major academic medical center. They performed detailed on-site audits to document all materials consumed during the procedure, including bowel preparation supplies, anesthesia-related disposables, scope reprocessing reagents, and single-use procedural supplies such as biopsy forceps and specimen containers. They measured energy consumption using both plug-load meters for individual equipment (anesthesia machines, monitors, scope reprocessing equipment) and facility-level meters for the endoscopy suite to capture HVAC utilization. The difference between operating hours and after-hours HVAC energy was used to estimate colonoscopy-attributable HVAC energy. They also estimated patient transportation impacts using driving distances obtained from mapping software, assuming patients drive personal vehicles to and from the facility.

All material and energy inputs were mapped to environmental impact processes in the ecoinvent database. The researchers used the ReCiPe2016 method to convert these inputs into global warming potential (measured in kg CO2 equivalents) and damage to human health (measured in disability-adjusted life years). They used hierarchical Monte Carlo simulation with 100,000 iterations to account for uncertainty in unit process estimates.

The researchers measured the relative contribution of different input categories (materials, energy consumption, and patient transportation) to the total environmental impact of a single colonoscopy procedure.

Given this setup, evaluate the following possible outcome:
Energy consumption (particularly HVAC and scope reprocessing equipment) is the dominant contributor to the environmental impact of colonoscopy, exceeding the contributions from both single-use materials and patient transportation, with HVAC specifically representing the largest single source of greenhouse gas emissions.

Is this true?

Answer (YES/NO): NO